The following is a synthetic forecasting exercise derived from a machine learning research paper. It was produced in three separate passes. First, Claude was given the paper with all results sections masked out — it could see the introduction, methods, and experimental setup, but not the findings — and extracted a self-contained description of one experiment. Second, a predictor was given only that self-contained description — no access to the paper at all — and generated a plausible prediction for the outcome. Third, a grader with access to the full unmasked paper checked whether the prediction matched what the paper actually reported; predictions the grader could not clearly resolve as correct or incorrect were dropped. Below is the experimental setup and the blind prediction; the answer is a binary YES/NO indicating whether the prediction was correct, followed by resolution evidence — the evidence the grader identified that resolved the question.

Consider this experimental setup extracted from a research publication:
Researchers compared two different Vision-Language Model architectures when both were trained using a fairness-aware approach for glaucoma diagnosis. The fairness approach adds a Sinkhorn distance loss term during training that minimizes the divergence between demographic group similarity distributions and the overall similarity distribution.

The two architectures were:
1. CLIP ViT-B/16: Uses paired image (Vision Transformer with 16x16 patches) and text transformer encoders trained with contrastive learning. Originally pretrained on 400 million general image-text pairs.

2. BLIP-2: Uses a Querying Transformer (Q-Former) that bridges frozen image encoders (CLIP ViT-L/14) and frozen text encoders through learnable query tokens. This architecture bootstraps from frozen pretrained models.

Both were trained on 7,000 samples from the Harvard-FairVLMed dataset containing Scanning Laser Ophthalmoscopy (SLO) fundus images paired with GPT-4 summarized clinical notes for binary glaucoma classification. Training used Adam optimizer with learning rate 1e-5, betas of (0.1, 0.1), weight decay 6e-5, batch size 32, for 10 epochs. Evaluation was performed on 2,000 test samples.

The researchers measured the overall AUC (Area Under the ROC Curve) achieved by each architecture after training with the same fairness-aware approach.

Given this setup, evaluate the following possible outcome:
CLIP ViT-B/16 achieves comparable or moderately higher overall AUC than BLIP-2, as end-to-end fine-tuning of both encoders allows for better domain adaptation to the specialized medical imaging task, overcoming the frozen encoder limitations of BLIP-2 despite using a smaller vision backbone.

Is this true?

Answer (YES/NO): NO